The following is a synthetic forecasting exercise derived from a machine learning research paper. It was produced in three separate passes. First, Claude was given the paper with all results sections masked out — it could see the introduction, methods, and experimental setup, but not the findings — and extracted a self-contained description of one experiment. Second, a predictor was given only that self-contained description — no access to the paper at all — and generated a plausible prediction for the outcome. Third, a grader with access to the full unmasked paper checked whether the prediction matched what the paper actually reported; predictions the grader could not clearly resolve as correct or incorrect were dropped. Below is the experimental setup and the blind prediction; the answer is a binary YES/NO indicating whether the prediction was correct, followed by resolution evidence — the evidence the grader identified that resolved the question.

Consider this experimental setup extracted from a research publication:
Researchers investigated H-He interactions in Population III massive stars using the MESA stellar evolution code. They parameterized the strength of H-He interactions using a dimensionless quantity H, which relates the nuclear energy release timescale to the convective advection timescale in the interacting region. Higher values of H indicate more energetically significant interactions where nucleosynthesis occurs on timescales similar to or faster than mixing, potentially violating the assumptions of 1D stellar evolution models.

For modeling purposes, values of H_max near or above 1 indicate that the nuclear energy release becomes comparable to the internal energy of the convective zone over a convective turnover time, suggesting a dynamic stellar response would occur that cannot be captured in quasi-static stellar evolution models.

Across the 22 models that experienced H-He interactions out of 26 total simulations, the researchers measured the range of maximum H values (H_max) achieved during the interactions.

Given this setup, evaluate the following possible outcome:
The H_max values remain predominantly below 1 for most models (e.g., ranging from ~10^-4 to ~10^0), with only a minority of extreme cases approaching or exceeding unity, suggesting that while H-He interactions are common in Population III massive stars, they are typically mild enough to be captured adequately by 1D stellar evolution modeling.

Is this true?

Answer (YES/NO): NO